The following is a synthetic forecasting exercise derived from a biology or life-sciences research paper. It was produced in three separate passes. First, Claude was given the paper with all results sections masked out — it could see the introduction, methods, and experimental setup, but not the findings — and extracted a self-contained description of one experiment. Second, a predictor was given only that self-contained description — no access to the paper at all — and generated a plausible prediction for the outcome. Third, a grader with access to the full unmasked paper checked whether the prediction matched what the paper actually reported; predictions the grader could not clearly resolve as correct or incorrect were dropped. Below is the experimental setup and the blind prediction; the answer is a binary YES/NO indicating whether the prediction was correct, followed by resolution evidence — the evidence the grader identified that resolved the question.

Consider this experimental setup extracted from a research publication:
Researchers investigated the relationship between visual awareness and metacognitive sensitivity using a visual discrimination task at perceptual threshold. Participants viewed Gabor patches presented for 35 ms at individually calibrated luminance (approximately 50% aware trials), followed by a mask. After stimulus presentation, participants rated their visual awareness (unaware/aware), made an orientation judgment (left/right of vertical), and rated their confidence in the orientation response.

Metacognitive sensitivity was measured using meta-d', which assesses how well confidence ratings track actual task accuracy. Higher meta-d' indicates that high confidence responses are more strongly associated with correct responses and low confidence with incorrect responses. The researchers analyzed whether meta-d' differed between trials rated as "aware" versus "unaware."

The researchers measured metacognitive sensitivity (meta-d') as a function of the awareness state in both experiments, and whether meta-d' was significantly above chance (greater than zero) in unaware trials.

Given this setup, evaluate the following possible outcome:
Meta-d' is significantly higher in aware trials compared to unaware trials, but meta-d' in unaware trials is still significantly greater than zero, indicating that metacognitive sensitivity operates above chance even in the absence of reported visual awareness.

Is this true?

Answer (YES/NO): NO